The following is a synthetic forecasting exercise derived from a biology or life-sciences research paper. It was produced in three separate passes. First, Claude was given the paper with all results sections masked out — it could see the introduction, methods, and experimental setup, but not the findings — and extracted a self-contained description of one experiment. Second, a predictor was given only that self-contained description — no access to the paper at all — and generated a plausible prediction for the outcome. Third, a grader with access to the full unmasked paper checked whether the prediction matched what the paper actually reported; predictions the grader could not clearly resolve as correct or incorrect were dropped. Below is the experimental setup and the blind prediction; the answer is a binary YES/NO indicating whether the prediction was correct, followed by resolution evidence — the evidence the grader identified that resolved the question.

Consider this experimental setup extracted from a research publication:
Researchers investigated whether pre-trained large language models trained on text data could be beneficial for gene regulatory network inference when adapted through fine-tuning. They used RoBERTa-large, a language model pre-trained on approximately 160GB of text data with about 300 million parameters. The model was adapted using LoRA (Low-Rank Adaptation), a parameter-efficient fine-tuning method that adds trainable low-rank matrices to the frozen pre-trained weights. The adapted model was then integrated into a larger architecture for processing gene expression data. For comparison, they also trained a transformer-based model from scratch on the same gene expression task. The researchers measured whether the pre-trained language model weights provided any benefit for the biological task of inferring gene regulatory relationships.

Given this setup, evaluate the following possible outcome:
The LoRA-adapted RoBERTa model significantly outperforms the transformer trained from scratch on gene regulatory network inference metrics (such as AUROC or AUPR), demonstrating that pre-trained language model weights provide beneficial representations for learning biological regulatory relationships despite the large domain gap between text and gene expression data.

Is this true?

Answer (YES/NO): NO